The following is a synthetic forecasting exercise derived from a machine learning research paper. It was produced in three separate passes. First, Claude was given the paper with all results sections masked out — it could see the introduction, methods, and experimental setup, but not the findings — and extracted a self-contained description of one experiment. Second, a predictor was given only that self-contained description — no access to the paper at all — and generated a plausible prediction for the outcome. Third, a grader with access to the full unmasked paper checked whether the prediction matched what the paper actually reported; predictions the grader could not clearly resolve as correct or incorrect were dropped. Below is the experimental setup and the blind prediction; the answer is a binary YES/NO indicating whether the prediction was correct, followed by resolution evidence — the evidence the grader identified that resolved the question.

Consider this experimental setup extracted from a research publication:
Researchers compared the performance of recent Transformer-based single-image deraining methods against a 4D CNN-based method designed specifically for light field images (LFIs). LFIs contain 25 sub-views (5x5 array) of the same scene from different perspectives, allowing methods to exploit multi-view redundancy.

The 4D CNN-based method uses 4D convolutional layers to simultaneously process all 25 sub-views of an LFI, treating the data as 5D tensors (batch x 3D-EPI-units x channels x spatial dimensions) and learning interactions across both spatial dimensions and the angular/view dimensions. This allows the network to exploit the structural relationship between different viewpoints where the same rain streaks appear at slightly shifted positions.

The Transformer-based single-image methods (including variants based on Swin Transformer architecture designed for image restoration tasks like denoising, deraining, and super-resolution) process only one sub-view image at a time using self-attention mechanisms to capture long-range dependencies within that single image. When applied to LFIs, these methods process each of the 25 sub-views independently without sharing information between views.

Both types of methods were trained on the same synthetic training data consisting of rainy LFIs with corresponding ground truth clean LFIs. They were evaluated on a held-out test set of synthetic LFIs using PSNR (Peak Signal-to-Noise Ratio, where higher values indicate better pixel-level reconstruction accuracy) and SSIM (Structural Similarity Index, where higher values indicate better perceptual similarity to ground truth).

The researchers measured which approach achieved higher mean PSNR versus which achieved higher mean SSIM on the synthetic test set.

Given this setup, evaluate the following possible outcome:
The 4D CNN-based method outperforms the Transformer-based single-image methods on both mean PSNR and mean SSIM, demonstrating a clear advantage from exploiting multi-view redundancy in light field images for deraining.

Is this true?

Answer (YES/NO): NO